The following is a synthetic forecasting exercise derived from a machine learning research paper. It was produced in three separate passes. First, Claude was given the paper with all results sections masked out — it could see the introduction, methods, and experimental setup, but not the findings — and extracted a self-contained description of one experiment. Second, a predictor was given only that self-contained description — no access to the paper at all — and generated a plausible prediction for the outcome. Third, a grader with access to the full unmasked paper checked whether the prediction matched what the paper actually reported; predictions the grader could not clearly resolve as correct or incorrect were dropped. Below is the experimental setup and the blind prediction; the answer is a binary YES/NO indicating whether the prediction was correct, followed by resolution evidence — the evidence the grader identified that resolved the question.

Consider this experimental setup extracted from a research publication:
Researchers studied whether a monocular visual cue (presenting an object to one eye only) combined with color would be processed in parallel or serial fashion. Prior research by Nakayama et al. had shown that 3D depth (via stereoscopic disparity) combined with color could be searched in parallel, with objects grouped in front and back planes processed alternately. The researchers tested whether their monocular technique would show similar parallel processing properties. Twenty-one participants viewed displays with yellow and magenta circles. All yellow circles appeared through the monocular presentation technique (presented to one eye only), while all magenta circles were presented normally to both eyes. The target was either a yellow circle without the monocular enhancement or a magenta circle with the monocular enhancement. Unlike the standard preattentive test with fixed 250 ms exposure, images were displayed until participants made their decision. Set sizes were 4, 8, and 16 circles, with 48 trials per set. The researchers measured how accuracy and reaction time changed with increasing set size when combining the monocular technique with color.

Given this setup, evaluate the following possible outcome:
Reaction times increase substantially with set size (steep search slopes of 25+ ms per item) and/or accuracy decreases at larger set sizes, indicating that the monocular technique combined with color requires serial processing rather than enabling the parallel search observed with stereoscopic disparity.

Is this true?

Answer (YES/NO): YES